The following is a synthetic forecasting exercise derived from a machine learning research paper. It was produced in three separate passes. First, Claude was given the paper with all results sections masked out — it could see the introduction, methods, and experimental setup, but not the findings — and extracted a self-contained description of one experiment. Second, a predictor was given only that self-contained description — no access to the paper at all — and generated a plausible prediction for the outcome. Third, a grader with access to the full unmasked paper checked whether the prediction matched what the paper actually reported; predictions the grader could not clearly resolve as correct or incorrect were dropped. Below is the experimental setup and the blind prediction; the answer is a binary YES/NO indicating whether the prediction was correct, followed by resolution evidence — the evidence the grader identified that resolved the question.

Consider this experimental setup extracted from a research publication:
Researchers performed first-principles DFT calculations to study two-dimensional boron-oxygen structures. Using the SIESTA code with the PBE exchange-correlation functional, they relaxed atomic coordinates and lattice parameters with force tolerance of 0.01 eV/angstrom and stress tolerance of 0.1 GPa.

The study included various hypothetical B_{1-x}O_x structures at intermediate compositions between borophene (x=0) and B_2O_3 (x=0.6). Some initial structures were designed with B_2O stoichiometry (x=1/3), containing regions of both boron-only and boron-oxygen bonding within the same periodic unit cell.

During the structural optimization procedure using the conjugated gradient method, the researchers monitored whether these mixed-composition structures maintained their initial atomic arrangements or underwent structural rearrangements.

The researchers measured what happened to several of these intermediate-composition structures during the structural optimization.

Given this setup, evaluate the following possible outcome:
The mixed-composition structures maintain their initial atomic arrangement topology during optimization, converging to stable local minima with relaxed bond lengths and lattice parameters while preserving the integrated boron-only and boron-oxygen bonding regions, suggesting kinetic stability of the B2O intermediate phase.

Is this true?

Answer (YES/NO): NO